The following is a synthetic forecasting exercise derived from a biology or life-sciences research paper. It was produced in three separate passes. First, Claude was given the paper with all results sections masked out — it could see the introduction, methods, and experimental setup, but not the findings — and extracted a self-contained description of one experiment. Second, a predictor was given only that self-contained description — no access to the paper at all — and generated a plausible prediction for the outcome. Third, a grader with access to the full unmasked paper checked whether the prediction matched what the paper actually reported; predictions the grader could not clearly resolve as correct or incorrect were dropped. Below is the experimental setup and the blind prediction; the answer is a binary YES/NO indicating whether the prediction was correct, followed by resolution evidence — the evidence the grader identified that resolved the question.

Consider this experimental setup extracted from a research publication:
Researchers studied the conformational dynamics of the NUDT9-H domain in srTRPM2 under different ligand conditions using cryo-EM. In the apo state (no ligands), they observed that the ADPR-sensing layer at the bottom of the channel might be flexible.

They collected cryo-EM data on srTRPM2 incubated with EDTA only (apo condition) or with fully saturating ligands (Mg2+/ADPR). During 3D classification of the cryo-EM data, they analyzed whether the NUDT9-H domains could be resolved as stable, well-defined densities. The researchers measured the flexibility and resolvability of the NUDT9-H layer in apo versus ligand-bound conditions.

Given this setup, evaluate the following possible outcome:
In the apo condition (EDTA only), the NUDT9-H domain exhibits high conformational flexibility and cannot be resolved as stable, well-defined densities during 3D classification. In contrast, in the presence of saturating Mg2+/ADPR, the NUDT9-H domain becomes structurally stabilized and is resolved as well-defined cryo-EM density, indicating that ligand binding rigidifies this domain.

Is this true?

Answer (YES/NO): YES